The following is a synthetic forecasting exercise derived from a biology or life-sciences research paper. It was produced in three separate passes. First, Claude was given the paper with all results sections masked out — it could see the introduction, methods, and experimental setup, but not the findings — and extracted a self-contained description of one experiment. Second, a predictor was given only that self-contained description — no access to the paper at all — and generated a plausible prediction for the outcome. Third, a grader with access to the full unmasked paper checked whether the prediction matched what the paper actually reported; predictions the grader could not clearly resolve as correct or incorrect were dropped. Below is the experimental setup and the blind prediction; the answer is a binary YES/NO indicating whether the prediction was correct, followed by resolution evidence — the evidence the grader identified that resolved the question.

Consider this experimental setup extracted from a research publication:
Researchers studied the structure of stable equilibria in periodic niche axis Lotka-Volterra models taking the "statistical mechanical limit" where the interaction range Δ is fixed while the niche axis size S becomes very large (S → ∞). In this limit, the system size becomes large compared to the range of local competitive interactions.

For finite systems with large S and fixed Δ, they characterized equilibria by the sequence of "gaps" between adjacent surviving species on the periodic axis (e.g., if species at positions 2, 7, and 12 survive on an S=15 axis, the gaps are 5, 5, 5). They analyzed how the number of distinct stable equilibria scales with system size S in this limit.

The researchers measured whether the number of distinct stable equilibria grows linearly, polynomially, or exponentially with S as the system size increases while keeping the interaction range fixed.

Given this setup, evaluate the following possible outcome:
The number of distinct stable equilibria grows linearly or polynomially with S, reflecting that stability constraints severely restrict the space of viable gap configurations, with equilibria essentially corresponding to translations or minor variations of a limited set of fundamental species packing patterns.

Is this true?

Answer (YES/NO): NO